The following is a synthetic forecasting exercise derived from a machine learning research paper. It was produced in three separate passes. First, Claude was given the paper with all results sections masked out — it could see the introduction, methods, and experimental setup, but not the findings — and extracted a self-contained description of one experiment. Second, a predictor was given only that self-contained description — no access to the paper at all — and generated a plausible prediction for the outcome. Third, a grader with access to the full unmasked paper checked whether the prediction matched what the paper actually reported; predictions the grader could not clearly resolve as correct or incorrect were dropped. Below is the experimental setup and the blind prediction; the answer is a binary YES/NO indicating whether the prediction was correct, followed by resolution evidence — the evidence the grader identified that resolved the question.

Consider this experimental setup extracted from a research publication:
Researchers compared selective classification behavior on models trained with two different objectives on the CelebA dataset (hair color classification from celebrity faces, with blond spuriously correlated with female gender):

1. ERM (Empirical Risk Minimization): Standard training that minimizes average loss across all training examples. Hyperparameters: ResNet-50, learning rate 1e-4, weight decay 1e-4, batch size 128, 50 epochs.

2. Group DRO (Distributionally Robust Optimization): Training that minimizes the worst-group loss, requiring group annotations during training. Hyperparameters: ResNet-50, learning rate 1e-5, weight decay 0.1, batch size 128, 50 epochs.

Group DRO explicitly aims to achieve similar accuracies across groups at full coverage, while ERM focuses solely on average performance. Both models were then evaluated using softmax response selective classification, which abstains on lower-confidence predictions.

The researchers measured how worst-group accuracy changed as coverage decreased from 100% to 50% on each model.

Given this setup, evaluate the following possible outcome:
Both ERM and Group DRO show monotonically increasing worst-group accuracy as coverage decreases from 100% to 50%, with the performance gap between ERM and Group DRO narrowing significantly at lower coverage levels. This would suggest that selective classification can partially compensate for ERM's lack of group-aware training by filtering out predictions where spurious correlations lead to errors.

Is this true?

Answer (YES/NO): NO